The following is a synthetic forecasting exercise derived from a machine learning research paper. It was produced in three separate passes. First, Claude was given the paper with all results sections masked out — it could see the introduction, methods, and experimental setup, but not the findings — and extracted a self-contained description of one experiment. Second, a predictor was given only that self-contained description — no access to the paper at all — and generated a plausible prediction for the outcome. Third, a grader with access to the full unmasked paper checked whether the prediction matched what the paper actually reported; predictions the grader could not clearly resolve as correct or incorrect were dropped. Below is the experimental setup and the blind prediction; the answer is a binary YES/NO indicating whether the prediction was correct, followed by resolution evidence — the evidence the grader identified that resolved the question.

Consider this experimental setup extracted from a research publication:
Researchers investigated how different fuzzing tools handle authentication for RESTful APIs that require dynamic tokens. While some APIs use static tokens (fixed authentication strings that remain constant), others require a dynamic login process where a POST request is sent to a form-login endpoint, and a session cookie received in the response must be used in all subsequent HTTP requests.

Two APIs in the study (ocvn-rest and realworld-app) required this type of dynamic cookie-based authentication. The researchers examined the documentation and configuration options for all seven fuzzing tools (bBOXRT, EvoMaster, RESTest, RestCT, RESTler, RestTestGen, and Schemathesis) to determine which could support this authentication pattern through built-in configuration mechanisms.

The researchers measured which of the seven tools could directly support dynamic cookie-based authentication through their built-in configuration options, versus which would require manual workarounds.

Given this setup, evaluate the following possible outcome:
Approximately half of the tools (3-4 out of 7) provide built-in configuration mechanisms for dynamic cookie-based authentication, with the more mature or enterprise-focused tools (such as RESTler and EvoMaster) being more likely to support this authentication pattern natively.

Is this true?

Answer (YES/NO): NO